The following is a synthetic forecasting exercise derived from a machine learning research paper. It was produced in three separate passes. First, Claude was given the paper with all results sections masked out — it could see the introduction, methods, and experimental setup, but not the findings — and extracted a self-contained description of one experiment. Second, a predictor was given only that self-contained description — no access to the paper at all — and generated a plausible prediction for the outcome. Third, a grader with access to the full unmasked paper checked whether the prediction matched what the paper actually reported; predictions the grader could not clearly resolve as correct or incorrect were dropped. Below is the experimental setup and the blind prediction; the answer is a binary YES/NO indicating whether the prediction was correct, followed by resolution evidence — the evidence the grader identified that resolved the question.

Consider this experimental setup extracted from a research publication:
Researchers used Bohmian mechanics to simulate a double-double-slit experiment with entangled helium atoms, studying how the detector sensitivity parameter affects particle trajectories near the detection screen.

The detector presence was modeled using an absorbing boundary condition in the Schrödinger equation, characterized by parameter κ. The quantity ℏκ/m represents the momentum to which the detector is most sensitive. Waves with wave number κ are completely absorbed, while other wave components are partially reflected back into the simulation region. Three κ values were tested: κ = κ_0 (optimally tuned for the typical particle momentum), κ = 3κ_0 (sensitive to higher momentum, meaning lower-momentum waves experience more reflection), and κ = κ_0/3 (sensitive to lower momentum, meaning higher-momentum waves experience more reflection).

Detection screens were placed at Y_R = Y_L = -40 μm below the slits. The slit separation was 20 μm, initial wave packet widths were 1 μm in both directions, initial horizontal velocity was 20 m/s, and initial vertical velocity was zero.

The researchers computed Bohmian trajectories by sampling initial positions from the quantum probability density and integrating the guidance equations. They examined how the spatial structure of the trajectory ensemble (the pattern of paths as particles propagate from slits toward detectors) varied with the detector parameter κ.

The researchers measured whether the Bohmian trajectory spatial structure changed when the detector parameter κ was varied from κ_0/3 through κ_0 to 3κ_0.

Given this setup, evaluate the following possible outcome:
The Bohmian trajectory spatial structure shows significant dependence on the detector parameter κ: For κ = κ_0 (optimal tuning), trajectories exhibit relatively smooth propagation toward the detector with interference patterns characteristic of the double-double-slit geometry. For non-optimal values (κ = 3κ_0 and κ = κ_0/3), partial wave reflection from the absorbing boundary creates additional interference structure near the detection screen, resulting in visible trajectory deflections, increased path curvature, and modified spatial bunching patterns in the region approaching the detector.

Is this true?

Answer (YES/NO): YES